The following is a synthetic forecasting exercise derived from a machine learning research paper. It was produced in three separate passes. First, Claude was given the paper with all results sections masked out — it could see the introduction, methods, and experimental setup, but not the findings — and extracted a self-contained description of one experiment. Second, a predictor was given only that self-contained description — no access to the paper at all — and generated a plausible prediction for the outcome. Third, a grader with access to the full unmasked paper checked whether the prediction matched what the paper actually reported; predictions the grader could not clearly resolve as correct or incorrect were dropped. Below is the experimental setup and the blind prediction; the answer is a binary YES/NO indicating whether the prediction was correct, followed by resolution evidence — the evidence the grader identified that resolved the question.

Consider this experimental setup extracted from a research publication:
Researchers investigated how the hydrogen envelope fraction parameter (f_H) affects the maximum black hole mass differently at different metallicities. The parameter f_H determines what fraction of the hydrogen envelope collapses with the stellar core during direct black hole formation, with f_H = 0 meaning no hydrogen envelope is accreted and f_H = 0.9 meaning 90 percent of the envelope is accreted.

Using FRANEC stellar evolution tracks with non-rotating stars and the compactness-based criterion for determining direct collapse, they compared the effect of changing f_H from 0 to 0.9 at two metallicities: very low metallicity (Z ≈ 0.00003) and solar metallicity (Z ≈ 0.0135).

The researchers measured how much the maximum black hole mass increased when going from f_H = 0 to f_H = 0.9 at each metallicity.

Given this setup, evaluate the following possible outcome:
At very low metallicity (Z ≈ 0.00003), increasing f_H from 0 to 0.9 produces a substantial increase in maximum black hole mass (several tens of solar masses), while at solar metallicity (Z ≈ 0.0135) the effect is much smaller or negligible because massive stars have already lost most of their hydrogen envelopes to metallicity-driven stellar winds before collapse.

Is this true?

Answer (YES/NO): NO